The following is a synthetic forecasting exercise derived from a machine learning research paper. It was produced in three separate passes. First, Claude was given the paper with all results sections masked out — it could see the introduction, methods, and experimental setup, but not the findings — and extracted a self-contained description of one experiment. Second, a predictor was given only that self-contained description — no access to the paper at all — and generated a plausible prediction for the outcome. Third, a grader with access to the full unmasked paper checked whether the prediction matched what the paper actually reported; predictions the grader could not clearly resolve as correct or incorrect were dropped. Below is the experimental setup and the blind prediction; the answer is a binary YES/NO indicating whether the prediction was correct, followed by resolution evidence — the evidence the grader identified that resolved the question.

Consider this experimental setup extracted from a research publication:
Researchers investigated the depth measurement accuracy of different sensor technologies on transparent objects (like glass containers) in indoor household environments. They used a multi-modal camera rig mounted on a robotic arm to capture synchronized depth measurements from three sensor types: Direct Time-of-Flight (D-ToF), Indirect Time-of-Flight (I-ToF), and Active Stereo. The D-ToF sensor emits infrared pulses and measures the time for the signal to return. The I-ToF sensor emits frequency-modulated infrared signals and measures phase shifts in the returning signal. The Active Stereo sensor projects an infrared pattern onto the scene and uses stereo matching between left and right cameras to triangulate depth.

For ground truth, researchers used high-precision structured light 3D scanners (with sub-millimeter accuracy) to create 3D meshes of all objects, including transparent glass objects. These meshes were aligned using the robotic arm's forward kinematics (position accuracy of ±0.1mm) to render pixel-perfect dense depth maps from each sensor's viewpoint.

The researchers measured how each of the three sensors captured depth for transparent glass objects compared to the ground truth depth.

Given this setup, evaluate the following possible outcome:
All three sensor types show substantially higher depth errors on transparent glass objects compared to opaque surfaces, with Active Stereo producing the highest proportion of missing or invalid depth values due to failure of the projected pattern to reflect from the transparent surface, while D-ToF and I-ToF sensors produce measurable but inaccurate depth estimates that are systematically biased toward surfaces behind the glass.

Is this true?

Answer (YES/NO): NO